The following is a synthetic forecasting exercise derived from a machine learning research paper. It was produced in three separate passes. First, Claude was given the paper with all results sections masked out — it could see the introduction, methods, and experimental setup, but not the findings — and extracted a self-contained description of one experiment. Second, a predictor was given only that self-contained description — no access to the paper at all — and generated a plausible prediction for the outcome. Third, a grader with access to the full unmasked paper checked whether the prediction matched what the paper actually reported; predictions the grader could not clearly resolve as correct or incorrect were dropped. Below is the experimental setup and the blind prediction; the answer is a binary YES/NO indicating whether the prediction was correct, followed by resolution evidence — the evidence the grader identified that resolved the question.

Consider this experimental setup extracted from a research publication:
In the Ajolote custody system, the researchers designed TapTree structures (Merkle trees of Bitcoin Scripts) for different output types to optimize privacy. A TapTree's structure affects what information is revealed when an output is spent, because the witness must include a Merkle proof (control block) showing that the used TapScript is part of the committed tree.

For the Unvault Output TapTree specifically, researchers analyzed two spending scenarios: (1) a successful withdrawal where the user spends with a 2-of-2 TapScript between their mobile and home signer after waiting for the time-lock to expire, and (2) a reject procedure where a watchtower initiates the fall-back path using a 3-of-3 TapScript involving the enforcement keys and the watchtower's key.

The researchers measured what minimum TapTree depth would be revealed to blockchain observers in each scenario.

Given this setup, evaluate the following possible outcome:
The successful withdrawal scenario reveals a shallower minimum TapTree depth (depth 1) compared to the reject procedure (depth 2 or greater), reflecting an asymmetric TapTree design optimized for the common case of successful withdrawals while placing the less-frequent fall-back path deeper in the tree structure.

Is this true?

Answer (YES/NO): NO